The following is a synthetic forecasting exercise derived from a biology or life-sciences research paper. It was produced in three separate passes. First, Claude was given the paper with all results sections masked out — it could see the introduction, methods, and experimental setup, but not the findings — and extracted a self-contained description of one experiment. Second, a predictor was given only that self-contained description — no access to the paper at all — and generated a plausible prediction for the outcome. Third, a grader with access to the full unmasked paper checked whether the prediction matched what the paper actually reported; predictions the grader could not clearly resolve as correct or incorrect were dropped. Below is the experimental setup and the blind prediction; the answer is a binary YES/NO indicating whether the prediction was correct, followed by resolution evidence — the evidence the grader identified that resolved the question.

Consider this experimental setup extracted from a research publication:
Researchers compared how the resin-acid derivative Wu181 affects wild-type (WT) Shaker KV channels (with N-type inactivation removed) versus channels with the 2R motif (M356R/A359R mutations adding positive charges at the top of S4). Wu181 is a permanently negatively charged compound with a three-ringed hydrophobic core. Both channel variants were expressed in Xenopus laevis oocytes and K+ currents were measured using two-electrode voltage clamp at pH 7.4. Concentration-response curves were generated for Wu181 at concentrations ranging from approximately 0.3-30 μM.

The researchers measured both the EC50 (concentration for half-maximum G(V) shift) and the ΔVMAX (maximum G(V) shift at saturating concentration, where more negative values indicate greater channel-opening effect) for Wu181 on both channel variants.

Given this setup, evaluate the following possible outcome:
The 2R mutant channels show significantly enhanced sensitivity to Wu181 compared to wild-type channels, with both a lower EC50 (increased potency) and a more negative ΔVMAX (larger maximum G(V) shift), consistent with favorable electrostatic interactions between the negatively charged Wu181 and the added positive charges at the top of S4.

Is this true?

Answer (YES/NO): NO